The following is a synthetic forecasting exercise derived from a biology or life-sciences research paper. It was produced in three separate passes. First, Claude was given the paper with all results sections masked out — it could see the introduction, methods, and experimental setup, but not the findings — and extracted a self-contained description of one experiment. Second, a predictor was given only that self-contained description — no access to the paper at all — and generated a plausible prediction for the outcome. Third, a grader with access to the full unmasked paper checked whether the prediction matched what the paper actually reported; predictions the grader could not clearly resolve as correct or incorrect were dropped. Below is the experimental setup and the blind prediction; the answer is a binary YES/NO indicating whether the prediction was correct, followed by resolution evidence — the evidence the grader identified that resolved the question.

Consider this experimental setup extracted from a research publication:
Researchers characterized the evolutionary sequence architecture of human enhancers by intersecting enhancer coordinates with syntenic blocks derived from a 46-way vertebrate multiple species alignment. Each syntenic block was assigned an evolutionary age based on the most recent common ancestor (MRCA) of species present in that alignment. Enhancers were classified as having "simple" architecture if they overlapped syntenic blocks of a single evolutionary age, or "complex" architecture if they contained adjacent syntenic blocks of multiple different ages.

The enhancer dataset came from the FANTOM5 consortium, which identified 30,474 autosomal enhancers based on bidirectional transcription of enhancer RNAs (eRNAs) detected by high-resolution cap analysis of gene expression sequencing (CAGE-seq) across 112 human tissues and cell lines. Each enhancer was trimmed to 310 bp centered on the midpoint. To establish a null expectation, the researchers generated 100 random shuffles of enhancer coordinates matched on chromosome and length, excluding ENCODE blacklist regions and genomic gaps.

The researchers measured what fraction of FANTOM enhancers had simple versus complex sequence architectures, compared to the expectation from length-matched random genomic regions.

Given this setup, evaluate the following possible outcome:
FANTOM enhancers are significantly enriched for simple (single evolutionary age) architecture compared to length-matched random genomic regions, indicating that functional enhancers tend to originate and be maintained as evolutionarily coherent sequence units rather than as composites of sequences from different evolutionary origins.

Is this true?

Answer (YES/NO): YES